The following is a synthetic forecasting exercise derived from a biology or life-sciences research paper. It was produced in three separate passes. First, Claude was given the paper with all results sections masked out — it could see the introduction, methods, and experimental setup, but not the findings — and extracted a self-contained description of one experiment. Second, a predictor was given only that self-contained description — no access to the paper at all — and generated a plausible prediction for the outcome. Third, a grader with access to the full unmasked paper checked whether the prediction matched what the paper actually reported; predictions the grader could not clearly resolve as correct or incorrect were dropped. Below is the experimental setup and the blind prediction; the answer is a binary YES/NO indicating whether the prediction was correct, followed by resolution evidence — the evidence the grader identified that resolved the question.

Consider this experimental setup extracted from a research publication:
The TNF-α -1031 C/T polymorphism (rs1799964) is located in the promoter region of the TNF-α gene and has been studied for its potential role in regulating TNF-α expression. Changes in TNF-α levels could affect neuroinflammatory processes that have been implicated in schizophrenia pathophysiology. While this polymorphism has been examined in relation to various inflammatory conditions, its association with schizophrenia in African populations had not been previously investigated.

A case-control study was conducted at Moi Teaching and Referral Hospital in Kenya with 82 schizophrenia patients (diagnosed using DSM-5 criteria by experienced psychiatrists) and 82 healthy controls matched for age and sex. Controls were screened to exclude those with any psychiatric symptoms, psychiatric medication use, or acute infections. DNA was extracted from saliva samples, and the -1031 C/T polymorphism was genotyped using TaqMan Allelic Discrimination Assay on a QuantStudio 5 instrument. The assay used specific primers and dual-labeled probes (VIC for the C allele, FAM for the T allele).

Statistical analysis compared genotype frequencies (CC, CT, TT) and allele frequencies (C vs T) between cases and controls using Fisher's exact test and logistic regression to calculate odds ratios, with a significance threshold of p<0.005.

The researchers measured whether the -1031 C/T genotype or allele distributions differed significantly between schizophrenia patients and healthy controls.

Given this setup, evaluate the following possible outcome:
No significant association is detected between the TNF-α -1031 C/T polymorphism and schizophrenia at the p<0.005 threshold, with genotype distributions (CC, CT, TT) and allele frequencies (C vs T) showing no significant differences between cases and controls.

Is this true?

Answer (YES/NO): YES